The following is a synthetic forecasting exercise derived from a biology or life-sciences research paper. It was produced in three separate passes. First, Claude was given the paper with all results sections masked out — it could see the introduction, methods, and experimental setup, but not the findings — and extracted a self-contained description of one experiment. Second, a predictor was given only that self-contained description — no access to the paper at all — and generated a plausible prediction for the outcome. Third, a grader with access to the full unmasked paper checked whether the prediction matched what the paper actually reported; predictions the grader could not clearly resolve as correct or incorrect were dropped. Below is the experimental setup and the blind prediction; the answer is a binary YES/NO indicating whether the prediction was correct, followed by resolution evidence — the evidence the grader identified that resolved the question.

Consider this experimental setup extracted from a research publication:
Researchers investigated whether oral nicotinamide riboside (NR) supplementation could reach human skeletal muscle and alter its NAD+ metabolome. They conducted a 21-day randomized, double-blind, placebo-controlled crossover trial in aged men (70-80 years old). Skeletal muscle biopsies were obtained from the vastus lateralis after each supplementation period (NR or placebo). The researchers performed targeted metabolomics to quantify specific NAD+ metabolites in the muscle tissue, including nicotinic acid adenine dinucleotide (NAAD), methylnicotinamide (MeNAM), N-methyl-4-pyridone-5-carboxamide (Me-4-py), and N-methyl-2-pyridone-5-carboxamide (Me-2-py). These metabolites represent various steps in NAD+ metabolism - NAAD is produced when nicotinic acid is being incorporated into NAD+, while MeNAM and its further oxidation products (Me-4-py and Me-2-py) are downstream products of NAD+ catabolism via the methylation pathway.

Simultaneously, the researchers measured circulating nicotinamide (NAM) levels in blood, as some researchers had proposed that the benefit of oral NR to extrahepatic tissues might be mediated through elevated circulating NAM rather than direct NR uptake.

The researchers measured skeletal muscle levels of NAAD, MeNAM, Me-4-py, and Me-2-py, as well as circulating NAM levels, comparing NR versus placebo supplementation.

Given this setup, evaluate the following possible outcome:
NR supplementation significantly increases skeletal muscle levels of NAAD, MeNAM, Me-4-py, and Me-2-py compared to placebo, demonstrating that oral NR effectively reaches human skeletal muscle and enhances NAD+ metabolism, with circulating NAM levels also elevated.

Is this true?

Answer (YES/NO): NO